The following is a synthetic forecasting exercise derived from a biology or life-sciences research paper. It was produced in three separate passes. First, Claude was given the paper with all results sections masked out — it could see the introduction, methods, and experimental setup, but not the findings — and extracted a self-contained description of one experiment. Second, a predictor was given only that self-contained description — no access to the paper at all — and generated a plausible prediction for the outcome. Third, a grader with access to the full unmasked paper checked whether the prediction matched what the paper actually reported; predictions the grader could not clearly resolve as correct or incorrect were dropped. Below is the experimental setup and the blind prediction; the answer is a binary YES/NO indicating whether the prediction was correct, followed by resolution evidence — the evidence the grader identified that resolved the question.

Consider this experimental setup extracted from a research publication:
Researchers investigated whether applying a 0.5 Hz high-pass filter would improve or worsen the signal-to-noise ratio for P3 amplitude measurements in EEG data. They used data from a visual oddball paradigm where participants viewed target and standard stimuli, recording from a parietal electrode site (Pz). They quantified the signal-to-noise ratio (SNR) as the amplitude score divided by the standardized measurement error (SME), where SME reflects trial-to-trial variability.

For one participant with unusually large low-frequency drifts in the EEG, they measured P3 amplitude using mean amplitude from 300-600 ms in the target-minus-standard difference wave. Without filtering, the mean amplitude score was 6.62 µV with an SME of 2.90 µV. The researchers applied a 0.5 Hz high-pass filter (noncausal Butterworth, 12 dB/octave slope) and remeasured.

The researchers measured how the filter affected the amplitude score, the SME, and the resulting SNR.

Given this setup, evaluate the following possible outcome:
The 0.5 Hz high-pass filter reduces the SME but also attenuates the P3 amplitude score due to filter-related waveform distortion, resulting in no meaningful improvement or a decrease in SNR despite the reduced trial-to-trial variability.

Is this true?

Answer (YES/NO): NO